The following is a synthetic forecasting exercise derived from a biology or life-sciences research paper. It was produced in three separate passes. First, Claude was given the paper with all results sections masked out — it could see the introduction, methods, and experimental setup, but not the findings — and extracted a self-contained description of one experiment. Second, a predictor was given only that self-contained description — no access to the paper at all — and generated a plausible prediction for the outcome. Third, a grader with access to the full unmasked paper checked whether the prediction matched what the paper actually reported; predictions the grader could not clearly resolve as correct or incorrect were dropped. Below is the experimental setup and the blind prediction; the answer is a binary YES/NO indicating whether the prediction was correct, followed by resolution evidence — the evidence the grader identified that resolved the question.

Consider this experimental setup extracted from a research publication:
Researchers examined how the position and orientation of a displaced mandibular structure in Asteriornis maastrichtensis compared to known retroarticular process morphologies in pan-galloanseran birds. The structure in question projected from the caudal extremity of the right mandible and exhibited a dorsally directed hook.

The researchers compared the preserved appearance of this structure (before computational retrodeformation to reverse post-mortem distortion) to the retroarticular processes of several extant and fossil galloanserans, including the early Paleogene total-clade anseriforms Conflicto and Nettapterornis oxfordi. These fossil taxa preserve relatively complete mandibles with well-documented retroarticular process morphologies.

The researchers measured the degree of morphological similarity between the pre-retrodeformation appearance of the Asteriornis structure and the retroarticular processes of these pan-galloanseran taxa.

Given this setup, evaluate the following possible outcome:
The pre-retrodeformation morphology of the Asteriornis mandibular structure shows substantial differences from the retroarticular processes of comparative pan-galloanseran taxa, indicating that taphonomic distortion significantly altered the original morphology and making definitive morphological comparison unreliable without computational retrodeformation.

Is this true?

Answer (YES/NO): NO